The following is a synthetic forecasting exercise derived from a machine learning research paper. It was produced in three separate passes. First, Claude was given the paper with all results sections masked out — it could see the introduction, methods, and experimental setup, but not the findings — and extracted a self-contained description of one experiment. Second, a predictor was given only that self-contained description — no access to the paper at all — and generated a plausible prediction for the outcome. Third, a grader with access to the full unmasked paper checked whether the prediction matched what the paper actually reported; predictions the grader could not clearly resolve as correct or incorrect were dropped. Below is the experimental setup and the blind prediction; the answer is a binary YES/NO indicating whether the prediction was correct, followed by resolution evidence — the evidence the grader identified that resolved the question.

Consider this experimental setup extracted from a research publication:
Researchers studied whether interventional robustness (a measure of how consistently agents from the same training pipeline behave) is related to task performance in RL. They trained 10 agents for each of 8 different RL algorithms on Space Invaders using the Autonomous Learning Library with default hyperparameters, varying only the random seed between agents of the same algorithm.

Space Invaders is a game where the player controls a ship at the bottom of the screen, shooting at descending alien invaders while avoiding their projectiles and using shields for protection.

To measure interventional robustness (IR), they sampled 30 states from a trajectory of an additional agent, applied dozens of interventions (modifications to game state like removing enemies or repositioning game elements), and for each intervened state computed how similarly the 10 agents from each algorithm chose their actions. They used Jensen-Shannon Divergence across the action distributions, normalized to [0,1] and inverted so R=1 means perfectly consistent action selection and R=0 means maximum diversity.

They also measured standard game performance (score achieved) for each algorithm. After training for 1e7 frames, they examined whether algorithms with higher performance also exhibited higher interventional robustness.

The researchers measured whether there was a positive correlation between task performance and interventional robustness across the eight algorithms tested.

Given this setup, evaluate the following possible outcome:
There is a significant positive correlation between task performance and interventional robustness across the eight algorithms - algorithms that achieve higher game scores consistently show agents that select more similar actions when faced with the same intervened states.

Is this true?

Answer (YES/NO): NO